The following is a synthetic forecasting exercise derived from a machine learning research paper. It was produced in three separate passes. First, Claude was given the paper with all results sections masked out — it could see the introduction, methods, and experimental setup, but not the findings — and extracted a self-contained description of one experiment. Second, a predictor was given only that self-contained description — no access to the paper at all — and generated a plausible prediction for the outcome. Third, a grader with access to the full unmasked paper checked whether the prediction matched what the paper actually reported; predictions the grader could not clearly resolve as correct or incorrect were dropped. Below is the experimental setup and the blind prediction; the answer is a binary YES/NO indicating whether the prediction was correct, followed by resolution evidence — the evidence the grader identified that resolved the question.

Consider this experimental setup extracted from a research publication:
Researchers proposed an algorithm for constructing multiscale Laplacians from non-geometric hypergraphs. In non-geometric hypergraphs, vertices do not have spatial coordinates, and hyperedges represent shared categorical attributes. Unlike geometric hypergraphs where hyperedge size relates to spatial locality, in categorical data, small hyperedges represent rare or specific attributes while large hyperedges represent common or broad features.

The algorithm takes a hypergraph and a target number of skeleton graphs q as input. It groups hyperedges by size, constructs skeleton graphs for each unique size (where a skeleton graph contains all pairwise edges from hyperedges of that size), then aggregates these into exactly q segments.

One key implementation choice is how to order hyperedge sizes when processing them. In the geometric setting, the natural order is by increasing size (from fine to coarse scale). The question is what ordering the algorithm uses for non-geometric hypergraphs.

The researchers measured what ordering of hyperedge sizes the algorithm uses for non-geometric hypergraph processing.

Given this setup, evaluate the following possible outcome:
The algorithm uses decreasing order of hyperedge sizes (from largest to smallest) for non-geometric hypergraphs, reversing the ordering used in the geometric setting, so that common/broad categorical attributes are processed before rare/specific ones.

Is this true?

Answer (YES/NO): YES